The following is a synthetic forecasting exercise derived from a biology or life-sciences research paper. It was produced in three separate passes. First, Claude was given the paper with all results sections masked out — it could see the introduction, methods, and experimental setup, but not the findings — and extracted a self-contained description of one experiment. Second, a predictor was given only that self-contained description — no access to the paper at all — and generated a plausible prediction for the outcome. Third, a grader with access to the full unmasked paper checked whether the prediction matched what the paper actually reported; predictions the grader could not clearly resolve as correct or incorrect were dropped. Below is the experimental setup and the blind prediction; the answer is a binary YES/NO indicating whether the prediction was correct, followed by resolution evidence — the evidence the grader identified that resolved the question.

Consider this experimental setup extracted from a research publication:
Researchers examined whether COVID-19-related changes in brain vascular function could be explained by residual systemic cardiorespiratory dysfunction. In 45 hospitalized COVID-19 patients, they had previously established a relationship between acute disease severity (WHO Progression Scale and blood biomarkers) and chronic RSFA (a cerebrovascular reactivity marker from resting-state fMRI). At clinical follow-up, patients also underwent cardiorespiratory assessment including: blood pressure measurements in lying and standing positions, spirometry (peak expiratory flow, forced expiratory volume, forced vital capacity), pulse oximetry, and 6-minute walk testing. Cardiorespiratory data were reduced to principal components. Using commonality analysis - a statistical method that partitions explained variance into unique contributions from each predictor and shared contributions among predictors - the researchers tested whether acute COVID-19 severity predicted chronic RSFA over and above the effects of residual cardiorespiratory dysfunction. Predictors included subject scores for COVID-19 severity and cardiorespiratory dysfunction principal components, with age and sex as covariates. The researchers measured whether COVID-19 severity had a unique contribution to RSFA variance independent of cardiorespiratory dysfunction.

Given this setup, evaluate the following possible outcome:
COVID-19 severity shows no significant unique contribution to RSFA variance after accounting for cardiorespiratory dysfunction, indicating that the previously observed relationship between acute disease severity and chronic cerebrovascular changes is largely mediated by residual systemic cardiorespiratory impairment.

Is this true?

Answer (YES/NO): NO